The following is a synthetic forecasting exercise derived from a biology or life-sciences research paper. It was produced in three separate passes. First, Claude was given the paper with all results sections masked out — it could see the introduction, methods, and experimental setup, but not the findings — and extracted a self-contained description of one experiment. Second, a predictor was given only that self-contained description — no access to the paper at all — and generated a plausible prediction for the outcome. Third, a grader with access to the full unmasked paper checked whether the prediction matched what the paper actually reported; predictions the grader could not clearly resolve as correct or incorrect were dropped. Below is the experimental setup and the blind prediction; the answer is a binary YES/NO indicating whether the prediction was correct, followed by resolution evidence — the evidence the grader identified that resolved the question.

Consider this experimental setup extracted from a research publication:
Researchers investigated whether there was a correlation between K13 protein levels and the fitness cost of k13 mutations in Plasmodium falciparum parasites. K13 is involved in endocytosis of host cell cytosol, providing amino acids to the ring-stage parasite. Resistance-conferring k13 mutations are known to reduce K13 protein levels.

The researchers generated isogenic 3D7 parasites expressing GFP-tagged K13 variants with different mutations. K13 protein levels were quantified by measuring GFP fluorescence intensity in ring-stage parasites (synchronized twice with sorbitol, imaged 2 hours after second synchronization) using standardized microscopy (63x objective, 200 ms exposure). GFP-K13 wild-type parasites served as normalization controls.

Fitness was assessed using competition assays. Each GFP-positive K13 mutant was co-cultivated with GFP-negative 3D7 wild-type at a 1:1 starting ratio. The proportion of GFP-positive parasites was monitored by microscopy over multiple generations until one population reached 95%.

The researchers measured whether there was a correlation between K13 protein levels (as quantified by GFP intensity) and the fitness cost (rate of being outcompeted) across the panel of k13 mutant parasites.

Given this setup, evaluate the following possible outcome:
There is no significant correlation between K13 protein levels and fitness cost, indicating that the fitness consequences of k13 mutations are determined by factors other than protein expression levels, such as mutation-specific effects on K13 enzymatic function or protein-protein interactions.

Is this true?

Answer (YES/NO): NO